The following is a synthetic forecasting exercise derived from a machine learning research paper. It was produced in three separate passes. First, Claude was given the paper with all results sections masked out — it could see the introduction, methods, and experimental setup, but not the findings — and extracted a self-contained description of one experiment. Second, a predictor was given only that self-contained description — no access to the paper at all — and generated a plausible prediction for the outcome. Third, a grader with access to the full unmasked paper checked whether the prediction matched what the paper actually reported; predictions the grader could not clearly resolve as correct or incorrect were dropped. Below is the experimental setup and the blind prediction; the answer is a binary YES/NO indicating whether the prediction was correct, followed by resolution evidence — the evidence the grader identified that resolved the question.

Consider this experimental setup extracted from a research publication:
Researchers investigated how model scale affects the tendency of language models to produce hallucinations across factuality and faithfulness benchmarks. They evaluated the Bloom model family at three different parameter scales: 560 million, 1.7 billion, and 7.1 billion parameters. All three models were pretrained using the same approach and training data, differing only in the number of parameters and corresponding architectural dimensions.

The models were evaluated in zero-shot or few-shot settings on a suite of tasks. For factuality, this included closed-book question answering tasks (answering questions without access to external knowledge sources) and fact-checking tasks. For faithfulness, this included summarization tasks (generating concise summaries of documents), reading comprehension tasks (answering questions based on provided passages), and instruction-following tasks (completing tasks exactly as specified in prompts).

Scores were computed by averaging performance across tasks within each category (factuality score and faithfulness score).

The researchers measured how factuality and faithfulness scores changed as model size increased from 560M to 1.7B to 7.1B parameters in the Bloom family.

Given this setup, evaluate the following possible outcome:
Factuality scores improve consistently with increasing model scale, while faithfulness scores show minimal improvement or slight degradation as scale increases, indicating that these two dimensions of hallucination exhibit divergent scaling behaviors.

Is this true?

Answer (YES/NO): NO